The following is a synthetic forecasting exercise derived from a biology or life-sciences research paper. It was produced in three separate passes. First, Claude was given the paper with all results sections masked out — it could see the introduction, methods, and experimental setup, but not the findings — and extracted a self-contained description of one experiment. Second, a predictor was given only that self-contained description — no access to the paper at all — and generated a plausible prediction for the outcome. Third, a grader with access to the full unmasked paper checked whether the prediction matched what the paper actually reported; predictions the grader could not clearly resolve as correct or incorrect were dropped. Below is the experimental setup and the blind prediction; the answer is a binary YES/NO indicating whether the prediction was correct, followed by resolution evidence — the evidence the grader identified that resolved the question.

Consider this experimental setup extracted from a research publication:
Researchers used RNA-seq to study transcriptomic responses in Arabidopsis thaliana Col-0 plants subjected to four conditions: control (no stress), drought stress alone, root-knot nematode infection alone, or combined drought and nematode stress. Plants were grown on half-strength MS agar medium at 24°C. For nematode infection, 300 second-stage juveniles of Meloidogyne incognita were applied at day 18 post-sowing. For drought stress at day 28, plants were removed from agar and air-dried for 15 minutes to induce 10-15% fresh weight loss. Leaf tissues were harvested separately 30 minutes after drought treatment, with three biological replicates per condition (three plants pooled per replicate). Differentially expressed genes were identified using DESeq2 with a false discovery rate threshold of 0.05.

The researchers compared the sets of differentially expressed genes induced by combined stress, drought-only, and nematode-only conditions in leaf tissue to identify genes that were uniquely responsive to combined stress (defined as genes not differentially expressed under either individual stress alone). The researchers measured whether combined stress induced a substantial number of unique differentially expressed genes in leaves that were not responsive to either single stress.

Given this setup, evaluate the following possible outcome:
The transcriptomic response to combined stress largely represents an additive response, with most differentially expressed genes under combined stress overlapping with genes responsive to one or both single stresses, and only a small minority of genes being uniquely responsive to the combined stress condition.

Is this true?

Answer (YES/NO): NO